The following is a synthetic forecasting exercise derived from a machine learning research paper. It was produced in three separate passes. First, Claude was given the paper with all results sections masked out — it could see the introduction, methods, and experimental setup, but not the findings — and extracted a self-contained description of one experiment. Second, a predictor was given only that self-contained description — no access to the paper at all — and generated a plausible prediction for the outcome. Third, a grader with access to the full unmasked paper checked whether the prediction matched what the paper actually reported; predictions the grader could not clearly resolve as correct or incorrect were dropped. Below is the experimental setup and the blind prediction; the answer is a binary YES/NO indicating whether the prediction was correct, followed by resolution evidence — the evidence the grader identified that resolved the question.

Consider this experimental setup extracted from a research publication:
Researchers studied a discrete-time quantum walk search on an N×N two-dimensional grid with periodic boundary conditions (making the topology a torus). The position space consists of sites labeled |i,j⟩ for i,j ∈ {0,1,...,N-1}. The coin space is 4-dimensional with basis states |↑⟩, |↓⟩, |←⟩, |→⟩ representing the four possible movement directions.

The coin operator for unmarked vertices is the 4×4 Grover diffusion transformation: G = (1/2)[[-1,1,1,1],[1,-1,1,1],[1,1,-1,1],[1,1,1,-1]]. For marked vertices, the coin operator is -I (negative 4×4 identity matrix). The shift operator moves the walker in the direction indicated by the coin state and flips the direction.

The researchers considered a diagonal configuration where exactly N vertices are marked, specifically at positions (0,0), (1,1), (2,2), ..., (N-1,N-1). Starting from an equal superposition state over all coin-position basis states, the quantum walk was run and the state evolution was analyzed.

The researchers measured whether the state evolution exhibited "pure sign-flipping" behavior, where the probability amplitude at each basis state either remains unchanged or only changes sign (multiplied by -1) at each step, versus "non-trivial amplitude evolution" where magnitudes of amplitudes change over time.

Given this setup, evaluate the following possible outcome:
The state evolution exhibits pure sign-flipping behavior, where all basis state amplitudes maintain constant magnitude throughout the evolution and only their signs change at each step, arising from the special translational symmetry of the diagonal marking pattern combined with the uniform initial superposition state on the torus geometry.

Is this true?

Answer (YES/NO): YES